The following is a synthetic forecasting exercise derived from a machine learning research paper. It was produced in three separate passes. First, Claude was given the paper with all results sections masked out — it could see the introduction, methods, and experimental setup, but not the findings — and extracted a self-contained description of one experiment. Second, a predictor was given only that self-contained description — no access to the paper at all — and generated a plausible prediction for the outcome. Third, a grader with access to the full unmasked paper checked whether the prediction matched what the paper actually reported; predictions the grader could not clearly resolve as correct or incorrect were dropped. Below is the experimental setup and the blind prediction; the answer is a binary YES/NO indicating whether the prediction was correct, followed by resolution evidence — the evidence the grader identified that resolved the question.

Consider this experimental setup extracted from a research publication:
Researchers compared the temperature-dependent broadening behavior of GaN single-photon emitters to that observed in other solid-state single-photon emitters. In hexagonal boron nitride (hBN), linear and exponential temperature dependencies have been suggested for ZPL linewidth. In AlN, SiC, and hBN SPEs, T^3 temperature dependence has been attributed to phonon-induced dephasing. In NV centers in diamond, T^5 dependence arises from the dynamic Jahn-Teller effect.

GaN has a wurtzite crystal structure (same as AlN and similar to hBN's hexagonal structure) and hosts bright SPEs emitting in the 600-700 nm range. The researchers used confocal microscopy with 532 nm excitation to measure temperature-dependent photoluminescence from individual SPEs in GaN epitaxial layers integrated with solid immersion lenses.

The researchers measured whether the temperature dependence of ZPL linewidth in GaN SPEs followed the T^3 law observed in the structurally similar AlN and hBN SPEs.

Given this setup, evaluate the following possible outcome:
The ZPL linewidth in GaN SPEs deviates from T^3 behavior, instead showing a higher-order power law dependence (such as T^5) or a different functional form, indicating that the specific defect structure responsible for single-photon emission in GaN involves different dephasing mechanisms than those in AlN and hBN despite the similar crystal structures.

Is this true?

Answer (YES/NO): YES